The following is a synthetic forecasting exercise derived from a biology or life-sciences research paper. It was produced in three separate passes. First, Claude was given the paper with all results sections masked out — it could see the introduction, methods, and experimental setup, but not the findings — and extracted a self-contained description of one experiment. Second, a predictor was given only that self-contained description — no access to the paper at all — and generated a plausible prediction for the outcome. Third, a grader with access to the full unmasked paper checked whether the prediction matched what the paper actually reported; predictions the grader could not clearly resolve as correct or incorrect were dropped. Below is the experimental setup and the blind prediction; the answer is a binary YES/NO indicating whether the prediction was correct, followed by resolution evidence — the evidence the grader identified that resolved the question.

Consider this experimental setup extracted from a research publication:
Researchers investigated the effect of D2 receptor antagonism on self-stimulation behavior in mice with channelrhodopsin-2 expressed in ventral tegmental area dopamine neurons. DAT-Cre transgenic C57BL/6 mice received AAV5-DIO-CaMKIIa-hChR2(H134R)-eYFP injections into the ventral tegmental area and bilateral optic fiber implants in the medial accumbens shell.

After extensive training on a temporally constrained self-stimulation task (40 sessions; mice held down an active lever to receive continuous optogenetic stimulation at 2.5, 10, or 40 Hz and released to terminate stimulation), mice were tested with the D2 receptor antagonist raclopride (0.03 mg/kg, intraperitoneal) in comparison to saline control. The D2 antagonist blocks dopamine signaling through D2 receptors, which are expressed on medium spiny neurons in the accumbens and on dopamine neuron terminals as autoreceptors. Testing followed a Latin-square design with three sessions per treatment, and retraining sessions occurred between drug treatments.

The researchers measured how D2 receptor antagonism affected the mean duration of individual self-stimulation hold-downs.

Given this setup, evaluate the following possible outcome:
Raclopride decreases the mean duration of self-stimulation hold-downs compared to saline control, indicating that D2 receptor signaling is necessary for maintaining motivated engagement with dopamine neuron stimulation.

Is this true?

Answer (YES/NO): NO